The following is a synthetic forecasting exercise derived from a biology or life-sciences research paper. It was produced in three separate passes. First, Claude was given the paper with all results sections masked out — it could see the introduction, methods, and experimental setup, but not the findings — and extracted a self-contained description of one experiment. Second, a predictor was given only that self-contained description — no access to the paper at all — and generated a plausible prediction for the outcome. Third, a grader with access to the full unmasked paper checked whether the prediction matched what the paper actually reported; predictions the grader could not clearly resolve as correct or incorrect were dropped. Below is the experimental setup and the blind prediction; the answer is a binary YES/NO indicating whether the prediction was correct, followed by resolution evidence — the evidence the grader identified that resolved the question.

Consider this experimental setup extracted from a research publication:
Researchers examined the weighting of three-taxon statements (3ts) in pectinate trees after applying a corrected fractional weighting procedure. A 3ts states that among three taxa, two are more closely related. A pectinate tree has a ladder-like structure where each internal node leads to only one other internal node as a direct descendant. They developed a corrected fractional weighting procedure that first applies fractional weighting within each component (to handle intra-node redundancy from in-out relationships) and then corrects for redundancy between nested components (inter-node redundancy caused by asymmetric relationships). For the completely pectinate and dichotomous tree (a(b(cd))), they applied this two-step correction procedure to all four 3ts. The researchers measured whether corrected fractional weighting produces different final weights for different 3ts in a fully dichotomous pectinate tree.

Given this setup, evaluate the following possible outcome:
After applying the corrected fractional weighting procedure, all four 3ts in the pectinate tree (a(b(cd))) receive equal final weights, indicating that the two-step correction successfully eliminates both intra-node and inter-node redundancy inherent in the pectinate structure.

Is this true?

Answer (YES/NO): YES